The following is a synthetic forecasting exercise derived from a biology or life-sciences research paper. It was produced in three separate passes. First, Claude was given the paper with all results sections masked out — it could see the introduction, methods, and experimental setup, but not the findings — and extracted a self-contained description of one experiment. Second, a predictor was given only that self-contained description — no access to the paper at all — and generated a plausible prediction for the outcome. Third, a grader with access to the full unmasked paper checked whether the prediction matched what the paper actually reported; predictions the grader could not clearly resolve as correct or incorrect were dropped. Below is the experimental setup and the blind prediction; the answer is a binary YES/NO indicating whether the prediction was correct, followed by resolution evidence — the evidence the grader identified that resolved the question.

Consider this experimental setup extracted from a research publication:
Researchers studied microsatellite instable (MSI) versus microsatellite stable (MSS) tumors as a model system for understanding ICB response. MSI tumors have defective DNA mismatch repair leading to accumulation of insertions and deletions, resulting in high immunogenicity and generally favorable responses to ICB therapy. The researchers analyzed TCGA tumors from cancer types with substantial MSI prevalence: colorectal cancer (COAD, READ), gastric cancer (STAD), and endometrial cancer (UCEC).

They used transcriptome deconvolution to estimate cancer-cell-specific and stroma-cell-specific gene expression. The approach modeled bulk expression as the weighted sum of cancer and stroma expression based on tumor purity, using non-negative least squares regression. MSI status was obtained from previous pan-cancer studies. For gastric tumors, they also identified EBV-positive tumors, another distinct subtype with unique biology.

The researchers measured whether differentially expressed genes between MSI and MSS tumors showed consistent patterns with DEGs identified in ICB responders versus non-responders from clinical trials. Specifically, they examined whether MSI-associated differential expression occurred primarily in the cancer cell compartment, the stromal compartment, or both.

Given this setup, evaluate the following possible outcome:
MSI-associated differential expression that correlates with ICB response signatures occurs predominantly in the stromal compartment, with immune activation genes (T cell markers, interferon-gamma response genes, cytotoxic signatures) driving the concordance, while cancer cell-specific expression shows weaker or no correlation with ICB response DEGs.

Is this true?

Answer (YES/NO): YES